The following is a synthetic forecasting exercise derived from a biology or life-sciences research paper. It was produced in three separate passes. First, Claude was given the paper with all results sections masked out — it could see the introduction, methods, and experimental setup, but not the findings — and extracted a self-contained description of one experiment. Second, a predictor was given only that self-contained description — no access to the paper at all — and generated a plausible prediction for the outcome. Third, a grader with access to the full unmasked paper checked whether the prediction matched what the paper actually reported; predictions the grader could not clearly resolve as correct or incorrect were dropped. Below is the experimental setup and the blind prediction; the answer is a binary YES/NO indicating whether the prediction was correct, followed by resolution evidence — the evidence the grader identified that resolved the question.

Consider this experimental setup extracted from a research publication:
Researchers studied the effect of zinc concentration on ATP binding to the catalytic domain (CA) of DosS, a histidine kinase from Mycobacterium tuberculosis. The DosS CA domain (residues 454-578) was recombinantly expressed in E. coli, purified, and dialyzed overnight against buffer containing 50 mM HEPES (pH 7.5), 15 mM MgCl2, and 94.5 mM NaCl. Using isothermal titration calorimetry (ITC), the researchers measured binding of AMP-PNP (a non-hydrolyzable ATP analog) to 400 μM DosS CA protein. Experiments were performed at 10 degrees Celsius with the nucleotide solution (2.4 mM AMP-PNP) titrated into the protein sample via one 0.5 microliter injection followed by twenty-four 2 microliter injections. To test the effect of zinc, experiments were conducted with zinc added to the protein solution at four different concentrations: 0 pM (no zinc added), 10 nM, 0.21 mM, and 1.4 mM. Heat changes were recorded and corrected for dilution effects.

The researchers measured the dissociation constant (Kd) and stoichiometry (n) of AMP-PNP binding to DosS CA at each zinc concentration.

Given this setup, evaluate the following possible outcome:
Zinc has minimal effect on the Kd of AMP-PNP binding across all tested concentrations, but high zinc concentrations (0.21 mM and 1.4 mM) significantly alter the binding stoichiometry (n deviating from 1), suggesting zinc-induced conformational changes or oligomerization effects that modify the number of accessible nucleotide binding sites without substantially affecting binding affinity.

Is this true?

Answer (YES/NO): NO